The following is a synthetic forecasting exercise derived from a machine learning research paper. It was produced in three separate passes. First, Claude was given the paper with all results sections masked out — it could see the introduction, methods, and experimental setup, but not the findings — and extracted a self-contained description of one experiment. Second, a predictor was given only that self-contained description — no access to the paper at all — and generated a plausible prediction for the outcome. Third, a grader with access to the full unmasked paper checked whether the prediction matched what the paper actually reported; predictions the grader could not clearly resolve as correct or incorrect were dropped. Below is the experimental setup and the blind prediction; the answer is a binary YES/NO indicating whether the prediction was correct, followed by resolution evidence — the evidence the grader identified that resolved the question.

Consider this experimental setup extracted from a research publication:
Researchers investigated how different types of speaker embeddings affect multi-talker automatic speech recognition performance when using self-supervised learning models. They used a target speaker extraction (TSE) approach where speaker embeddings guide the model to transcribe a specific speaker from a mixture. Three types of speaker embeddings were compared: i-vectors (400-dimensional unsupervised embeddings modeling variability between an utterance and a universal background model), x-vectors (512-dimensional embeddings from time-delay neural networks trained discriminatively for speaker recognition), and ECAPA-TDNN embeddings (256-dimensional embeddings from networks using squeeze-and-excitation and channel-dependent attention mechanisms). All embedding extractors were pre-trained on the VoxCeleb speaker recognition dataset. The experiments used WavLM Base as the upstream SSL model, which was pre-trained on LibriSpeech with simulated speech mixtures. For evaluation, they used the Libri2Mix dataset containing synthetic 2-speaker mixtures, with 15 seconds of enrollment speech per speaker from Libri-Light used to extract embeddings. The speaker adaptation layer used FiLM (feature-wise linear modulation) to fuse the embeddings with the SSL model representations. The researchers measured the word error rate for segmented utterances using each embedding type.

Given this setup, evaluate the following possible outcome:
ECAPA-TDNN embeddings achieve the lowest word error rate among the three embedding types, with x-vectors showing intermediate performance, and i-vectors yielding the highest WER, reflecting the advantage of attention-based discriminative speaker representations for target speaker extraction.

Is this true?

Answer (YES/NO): NO